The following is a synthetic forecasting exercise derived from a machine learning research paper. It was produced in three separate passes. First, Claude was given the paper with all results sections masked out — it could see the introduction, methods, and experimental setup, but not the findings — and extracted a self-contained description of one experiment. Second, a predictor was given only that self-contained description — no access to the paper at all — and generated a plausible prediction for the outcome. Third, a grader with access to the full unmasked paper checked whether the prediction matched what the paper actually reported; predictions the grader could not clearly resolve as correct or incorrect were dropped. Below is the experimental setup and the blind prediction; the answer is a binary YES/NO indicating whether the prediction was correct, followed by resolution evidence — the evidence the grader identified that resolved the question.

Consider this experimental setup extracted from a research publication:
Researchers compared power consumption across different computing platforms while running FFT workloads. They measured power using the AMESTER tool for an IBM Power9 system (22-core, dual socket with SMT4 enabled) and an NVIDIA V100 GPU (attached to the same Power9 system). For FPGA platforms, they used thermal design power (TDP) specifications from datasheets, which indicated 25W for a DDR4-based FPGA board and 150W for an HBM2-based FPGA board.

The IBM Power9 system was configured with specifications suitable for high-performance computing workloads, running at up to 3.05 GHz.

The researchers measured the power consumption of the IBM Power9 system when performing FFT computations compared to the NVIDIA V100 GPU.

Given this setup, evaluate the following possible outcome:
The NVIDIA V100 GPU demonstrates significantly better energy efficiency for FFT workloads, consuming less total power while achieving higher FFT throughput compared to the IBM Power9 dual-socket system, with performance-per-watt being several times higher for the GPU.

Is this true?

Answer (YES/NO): YES